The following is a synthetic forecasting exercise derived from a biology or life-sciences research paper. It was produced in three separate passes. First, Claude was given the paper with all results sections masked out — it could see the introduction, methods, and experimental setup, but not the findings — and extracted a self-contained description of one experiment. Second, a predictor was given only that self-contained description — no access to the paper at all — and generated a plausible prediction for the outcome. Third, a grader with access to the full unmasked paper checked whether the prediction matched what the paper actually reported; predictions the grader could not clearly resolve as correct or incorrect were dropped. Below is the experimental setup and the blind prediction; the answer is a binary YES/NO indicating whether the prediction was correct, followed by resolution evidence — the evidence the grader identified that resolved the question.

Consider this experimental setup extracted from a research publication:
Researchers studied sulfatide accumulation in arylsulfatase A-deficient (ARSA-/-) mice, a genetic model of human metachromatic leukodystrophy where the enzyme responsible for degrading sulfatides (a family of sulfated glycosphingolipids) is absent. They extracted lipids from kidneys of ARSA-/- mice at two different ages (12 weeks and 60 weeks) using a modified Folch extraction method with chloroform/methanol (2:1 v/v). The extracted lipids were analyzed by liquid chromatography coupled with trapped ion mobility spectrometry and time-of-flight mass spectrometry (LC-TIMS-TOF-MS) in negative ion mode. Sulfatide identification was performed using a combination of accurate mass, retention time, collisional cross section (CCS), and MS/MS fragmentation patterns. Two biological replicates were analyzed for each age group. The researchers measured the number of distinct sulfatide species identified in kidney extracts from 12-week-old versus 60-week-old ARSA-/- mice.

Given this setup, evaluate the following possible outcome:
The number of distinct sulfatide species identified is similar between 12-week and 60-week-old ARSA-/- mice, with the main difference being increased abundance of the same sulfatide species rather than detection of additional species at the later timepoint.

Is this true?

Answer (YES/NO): NO